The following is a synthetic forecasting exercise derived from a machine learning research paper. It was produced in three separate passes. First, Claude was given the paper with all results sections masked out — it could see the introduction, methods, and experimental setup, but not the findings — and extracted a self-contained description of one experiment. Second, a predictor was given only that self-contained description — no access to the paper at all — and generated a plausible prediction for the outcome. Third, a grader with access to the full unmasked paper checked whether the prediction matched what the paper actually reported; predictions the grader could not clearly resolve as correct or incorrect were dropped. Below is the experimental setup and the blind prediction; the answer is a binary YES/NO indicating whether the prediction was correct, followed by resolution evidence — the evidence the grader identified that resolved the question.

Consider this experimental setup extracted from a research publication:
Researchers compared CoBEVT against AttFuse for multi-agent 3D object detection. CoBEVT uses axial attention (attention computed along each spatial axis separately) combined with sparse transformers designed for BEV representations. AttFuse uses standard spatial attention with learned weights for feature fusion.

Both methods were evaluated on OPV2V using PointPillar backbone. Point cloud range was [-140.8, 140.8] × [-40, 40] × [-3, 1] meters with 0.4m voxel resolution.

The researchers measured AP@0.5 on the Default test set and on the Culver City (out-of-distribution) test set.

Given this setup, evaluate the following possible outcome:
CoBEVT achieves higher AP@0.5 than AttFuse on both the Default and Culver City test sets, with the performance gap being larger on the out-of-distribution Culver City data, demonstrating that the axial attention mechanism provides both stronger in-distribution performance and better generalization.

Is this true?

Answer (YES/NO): NO